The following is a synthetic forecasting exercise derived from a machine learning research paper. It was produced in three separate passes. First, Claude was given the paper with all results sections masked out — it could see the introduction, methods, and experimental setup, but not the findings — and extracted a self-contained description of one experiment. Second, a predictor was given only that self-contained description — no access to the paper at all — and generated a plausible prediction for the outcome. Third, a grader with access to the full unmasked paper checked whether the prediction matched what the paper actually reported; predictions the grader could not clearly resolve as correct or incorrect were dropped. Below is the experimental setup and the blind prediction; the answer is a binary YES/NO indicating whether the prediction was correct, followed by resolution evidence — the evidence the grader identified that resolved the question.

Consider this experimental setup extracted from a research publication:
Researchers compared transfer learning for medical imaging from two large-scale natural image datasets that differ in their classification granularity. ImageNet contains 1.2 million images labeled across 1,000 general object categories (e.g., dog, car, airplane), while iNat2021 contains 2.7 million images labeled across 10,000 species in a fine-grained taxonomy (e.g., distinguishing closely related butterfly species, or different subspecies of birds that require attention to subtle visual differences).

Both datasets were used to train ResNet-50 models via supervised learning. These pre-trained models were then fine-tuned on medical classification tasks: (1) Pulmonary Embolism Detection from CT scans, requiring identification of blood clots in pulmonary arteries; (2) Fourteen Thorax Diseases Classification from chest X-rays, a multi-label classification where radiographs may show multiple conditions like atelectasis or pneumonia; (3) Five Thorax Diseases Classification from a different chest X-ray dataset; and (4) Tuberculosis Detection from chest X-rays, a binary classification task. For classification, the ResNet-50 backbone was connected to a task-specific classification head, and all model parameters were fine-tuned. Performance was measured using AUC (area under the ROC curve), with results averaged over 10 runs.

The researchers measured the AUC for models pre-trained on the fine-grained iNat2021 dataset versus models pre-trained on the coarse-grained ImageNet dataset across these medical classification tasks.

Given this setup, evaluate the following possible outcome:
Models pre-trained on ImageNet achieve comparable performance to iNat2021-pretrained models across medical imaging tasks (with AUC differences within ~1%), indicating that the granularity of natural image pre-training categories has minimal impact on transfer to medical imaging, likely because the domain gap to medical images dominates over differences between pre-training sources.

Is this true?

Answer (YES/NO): NO